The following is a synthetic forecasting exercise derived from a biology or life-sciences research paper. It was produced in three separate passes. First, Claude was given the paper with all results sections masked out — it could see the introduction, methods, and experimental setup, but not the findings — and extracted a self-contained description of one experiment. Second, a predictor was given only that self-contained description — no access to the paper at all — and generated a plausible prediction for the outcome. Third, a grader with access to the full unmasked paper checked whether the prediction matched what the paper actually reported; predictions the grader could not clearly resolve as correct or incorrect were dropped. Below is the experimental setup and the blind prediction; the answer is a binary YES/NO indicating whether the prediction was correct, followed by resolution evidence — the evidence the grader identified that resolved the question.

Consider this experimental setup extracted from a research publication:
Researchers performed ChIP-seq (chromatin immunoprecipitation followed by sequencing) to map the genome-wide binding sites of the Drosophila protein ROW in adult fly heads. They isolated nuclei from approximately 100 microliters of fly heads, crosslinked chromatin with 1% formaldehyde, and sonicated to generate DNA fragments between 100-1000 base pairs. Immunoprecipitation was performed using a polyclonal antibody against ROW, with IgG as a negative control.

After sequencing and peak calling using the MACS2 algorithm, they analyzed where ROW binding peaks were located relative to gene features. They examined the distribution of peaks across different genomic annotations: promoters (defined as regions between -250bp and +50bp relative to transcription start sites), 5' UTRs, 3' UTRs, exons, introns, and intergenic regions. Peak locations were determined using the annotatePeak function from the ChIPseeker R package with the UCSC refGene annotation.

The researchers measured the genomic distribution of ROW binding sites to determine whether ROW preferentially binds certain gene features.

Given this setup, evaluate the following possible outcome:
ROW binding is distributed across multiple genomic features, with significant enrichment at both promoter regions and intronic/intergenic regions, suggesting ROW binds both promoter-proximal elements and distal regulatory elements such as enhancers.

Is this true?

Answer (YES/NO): NO